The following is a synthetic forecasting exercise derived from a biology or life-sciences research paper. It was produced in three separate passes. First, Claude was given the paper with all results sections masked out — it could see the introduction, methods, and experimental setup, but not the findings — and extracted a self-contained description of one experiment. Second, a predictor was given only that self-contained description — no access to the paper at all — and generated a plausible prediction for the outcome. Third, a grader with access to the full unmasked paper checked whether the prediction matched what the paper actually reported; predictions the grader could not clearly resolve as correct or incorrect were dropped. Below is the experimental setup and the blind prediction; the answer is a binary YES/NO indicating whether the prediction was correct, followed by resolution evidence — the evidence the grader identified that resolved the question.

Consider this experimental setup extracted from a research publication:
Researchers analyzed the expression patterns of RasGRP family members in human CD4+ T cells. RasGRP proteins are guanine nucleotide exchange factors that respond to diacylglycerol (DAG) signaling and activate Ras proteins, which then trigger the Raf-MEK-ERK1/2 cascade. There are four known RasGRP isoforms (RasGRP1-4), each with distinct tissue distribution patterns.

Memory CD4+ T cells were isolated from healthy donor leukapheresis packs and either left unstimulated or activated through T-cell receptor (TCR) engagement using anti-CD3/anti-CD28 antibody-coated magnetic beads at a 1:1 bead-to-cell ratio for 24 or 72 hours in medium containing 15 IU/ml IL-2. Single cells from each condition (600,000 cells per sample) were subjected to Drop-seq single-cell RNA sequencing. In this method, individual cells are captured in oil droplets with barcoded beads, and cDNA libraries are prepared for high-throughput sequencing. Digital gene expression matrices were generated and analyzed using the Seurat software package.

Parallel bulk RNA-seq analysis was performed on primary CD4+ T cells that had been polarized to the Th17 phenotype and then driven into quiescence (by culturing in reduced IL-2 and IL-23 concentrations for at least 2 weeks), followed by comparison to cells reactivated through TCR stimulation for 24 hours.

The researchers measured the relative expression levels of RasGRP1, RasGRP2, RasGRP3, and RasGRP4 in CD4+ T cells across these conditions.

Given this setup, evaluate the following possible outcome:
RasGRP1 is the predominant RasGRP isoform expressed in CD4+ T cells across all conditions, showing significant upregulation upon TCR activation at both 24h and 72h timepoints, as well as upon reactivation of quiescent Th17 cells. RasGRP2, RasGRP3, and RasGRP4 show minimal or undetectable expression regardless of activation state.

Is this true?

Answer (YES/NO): NO